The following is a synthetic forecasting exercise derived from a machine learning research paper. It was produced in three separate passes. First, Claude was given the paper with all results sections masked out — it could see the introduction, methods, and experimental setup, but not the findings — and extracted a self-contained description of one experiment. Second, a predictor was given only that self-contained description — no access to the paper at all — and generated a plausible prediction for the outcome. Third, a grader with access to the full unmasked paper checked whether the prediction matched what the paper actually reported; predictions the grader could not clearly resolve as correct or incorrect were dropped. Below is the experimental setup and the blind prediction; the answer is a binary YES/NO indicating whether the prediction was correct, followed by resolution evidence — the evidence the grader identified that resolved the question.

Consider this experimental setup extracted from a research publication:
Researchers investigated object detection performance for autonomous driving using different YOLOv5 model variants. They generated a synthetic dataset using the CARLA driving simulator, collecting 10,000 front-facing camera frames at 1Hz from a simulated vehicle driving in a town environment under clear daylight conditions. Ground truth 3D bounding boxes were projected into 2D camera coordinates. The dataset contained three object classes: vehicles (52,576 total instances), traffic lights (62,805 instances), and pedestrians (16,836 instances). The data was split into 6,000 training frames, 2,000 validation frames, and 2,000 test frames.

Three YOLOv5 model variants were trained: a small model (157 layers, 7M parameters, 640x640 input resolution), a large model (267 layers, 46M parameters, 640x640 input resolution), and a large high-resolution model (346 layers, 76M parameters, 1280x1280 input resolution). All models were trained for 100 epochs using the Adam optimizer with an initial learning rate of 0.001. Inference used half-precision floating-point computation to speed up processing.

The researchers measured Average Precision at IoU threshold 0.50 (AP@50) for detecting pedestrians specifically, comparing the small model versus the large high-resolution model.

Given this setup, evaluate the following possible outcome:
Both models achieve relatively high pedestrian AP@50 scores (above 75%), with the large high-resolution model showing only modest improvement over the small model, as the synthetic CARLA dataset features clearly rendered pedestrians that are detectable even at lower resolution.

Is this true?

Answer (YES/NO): NO